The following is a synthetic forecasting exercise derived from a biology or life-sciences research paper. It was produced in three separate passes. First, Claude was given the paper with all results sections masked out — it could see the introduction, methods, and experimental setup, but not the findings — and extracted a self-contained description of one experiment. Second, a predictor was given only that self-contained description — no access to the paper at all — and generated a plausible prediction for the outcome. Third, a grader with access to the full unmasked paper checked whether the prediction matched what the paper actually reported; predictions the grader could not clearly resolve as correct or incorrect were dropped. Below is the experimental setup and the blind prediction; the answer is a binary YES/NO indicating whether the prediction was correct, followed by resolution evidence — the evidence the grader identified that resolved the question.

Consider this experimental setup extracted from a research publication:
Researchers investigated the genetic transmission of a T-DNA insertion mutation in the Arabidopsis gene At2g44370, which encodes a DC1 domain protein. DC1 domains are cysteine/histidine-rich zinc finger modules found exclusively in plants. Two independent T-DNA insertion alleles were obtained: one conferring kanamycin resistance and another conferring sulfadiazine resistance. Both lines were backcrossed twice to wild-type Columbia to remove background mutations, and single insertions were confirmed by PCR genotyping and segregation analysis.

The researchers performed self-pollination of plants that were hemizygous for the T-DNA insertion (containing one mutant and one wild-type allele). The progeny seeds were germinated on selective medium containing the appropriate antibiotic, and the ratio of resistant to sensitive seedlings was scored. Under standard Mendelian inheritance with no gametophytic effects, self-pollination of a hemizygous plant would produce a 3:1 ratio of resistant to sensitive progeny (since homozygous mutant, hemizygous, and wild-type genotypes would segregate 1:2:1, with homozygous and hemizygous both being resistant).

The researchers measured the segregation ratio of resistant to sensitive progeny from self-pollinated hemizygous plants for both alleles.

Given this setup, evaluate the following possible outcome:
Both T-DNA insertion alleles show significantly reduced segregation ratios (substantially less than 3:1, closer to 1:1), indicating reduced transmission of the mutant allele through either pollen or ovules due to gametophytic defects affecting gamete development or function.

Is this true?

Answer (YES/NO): YES